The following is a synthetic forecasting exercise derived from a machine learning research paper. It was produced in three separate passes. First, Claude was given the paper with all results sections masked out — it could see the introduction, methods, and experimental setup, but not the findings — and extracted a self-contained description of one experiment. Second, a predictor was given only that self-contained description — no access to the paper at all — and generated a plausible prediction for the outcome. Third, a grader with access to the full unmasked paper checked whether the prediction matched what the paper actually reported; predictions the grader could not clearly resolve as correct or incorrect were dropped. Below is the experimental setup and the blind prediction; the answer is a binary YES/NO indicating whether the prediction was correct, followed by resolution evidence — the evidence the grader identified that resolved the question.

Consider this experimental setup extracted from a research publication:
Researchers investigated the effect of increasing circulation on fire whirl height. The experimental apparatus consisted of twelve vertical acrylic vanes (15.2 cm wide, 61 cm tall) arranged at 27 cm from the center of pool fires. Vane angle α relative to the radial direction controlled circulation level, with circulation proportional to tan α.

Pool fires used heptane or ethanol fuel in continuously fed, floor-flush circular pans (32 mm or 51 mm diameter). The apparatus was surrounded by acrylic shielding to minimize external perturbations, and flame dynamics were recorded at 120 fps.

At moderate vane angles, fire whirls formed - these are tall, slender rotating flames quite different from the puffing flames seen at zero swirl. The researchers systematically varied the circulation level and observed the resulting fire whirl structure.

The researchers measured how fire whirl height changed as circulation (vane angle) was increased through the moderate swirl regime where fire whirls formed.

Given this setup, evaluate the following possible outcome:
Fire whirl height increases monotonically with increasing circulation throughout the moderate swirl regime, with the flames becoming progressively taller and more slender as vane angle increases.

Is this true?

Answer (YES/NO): NO